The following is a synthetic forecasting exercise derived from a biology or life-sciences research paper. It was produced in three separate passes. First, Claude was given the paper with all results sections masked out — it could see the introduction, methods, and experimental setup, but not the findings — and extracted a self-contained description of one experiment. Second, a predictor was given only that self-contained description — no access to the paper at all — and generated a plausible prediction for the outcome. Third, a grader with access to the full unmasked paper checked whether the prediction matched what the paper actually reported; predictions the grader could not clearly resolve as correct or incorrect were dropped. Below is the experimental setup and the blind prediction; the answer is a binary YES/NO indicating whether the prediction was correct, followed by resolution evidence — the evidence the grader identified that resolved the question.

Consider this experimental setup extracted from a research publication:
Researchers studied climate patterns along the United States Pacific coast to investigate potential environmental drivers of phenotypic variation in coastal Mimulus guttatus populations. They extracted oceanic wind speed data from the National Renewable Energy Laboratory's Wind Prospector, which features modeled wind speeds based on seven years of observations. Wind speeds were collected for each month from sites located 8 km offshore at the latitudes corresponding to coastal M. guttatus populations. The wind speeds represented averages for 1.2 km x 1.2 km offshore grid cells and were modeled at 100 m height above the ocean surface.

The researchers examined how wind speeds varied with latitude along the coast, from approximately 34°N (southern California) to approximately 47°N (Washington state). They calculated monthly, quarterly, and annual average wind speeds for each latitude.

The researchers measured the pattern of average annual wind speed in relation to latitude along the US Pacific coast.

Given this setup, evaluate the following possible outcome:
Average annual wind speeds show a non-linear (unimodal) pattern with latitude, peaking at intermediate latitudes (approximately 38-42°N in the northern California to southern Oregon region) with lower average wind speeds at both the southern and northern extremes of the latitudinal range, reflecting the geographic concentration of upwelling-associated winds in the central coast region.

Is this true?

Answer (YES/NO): YES